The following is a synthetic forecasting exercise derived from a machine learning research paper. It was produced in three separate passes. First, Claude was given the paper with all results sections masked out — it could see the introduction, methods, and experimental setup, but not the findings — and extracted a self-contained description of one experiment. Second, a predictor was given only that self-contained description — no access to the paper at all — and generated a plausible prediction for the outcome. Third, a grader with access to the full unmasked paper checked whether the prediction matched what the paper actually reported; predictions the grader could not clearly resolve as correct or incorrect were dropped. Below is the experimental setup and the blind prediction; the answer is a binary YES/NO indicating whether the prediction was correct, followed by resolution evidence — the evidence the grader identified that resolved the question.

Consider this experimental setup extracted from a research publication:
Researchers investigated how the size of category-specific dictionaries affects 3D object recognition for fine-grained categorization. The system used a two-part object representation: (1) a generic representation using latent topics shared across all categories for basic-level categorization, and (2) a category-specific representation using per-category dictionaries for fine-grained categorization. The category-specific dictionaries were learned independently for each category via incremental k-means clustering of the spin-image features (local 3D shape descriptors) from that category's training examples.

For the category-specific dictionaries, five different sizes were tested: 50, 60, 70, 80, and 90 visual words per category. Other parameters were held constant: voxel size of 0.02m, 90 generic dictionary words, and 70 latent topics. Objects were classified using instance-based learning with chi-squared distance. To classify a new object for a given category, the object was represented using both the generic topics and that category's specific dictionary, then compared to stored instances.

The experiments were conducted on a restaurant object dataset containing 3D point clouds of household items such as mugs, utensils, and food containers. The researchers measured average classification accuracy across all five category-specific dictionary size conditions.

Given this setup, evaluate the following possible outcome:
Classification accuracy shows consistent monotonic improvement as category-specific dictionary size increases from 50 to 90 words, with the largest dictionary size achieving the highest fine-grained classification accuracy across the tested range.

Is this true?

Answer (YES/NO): NO